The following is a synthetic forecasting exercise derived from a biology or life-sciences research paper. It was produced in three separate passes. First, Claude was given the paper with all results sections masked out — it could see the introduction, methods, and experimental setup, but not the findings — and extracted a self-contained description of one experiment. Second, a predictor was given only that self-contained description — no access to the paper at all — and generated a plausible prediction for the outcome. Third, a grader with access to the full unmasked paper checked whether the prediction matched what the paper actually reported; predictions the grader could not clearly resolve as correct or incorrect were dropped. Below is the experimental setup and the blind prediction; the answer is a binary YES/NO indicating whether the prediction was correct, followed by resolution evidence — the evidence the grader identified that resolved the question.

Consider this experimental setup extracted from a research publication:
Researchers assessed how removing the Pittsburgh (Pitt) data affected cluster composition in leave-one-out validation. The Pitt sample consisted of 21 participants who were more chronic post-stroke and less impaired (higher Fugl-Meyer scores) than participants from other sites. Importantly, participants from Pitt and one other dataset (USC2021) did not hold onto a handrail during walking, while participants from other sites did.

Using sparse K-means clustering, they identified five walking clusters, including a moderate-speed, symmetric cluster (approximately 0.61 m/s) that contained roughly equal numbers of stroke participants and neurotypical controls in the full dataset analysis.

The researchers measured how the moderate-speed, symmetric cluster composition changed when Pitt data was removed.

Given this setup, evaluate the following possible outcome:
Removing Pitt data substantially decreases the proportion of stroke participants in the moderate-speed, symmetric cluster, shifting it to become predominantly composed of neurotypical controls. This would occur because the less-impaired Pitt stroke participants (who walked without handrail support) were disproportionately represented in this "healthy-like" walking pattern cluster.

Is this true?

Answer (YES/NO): NO